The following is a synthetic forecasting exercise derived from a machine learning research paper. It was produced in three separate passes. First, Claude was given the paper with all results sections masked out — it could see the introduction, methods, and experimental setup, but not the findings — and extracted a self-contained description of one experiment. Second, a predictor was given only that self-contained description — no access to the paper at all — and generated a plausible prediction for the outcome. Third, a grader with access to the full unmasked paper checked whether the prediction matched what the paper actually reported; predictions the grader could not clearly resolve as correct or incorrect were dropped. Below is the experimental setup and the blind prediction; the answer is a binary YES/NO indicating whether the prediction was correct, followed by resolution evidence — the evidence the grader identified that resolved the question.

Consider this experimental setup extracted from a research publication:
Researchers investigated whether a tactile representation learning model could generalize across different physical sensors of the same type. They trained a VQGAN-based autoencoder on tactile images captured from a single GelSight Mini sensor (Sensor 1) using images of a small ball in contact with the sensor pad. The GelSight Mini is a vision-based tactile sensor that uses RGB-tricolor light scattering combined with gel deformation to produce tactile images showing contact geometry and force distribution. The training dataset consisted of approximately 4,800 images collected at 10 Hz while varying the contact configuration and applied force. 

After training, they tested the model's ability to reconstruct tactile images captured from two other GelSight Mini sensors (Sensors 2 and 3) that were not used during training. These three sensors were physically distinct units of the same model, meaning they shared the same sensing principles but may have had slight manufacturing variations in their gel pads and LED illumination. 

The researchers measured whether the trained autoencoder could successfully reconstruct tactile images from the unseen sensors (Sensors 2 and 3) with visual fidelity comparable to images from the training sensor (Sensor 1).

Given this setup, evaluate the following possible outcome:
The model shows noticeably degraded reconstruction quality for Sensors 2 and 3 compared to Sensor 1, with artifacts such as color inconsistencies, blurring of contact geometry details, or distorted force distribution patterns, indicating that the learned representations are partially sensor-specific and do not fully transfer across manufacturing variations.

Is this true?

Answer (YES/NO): NO